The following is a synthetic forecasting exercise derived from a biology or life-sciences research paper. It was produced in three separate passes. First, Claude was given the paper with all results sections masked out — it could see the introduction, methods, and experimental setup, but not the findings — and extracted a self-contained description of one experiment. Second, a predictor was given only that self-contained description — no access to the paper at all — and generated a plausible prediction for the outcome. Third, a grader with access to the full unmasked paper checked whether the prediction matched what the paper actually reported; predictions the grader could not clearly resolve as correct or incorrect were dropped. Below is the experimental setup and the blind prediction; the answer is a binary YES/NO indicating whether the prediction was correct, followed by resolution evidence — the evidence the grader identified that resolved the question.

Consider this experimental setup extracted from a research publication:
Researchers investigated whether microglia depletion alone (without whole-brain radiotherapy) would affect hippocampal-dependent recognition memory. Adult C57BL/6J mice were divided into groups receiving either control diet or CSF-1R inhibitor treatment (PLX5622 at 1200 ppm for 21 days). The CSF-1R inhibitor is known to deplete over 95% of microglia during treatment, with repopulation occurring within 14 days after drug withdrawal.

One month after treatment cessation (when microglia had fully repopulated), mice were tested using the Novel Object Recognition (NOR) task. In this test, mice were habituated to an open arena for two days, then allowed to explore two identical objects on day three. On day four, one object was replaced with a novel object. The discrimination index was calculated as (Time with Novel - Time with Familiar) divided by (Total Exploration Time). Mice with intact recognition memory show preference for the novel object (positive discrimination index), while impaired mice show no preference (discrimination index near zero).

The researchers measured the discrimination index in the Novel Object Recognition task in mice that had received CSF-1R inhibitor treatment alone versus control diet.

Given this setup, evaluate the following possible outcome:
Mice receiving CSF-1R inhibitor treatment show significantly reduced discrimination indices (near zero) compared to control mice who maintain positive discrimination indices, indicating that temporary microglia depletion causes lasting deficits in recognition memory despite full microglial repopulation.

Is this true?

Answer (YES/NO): NO